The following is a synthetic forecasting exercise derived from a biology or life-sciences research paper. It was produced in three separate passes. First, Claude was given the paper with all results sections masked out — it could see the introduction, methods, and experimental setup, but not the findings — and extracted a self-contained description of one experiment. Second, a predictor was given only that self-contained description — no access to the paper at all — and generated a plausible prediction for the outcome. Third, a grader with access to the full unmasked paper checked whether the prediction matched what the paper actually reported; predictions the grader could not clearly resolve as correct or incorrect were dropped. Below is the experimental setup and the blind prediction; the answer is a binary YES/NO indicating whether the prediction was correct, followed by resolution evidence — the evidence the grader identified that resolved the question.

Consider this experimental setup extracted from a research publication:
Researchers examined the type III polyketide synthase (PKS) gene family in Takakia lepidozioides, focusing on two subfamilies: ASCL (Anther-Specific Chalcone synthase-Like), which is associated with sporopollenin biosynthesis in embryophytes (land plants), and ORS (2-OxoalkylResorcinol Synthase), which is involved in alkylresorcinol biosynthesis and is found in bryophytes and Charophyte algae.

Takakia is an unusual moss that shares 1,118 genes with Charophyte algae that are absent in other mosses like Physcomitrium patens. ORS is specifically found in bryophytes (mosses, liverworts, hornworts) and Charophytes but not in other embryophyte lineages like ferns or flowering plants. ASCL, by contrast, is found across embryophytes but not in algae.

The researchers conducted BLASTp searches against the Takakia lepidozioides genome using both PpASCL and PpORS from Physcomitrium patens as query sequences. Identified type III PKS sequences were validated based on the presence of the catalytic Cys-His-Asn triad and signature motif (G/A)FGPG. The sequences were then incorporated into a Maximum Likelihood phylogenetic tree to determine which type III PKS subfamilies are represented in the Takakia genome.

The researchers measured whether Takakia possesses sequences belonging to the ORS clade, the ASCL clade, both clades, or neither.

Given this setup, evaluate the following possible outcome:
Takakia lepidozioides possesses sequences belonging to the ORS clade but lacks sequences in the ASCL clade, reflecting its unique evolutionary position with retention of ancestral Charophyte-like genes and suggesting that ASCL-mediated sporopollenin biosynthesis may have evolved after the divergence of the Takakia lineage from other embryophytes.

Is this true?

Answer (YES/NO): NO